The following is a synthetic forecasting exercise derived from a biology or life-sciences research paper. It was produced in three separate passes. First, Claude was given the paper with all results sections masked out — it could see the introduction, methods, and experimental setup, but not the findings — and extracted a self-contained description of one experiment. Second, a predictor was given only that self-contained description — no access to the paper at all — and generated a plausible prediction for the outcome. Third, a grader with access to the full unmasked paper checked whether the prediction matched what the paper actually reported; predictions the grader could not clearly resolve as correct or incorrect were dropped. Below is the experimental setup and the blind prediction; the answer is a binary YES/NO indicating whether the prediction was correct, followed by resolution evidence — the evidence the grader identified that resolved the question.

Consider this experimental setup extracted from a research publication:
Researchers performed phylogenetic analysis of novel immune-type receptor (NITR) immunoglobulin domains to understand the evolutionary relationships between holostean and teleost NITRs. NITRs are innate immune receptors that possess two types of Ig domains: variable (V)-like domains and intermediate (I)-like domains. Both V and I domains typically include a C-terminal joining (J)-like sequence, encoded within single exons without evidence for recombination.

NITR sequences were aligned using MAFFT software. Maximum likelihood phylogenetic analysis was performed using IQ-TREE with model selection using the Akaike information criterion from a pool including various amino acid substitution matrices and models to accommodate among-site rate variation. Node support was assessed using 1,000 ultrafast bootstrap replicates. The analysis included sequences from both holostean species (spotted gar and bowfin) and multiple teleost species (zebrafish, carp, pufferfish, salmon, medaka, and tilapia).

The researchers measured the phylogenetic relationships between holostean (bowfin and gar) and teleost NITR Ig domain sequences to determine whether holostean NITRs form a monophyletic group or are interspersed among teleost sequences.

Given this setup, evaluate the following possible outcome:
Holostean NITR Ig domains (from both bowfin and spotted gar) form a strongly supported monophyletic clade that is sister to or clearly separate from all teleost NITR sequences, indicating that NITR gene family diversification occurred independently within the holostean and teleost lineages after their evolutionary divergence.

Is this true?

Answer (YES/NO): NO